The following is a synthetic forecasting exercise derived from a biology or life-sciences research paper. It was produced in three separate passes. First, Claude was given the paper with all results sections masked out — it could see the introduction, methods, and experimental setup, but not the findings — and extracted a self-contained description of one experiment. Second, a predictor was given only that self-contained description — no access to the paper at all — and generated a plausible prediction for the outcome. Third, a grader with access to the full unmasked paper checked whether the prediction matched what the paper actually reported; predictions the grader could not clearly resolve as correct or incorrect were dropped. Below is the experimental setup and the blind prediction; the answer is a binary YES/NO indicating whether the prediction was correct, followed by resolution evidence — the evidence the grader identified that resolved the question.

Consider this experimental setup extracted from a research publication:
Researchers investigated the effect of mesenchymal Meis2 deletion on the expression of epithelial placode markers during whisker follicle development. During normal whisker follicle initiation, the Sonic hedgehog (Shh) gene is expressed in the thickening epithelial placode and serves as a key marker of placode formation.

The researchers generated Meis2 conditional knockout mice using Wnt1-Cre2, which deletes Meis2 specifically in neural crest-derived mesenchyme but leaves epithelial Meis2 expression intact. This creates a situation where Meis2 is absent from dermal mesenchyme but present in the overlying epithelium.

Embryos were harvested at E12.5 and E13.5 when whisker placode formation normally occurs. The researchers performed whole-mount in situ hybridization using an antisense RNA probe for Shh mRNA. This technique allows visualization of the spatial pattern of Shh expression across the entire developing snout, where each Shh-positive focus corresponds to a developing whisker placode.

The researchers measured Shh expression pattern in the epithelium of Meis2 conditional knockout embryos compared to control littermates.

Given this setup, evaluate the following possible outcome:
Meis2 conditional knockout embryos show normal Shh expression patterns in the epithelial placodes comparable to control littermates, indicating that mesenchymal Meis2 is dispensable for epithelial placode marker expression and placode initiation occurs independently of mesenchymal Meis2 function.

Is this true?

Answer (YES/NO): NO